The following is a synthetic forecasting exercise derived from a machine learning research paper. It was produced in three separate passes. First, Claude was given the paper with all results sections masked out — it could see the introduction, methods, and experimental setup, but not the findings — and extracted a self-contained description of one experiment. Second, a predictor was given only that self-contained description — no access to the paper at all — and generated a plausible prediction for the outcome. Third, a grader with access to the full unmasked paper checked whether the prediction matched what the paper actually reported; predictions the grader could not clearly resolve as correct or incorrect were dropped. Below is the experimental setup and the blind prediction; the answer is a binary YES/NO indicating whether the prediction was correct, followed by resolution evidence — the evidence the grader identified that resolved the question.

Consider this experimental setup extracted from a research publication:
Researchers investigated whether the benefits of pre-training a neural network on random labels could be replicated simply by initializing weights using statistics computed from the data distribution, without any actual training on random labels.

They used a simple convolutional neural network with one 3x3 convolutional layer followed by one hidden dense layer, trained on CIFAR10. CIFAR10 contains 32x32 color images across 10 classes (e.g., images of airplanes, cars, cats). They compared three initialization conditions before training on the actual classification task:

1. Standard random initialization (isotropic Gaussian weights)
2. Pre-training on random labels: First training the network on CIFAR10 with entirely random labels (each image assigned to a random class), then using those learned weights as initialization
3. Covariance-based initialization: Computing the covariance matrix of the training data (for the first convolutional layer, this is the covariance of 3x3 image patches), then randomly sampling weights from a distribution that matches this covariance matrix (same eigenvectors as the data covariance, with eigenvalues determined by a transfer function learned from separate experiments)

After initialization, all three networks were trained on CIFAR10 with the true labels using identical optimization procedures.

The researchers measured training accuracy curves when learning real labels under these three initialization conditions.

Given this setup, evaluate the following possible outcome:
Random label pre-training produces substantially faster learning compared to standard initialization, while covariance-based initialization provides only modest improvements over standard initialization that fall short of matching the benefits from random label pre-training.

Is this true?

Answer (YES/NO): NO